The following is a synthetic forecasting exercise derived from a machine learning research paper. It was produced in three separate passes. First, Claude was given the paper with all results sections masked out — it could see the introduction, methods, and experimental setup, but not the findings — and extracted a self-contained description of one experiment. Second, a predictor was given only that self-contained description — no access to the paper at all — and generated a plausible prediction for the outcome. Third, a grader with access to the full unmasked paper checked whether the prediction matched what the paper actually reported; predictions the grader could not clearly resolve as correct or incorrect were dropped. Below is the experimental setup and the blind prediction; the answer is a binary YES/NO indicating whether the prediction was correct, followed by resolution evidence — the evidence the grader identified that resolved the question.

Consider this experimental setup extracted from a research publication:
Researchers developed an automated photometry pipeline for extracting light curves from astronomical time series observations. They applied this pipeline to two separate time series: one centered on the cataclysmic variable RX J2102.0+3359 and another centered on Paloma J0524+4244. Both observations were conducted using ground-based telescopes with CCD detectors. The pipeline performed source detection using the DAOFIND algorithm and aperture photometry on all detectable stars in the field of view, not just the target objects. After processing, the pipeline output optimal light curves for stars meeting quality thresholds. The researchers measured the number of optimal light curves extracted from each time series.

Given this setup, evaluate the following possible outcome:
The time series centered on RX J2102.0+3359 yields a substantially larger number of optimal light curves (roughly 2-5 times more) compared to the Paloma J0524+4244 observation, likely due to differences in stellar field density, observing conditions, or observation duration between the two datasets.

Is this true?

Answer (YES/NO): NO